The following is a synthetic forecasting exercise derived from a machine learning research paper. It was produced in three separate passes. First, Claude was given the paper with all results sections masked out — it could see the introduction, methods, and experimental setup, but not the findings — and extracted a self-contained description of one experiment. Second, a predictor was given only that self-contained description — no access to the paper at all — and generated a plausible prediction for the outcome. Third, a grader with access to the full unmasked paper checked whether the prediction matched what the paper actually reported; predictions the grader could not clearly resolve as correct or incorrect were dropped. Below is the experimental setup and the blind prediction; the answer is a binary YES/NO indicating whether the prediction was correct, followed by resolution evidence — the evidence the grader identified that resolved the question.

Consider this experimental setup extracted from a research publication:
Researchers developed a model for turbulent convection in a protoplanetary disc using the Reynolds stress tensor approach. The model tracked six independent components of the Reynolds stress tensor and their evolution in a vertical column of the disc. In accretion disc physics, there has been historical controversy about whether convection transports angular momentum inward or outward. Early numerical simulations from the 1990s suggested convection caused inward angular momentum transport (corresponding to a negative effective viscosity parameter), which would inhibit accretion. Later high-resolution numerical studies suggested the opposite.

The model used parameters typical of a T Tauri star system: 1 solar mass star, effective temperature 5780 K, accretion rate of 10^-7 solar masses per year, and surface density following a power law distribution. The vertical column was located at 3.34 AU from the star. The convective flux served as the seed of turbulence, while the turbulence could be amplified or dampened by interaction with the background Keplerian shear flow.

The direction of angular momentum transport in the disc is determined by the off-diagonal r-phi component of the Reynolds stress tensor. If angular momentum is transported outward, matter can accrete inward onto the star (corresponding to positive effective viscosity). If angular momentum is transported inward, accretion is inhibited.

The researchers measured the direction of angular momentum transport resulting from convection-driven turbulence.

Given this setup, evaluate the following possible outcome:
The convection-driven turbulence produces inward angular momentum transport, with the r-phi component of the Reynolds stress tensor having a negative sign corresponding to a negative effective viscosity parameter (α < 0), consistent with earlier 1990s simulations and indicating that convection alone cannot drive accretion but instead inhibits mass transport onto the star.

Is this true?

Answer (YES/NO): NO